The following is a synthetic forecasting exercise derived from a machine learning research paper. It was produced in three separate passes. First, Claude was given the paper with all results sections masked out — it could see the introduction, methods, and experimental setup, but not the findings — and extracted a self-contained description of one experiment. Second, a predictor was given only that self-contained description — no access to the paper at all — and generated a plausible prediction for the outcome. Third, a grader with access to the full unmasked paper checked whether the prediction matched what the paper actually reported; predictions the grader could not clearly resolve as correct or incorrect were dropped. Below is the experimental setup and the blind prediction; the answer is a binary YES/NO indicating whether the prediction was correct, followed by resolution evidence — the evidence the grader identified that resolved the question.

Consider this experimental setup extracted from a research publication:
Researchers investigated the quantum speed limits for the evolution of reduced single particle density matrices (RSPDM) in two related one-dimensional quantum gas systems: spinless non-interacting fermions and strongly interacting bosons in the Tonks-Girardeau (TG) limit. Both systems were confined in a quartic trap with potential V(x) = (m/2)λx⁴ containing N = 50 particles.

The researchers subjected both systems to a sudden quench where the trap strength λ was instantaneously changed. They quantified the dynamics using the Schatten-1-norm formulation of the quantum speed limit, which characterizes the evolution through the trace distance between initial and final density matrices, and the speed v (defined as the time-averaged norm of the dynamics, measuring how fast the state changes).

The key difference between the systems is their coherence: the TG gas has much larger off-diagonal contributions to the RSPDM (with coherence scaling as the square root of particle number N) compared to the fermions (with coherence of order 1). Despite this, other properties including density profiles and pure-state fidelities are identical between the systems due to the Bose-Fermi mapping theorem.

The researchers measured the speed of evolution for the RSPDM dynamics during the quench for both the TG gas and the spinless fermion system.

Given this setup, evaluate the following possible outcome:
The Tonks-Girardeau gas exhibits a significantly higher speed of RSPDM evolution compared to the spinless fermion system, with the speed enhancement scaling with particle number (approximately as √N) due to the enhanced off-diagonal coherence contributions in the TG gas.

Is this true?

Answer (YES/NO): NO